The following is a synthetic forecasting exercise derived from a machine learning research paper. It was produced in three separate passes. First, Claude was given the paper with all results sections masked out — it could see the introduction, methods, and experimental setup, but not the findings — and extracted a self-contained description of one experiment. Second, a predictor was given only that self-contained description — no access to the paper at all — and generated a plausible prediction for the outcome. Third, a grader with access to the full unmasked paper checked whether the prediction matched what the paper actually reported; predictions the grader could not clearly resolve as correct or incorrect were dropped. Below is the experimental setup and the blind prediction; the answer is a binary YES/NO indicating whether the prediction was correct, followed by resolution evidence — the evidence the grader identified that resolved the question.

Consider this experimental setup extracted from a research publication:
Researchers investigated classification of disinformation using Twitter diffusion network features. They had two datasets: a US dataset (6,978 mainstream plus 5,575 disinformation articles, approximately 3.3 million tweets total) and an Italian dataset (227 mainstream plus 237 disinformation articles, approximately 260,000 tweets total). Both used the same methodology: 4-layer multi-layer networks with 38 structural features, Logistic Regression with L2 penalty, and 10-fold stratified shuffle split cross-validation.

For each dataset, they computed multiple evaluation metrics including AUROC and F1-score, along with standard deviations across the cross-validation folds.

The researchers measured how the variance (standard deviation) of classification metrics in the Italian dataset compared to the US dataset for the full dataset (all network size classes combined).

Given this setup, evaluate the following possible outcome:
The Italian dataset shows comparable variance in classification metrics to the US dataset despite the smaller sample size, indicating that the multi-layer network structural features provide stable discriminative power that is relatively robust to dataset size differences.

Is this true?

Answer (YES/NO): NO